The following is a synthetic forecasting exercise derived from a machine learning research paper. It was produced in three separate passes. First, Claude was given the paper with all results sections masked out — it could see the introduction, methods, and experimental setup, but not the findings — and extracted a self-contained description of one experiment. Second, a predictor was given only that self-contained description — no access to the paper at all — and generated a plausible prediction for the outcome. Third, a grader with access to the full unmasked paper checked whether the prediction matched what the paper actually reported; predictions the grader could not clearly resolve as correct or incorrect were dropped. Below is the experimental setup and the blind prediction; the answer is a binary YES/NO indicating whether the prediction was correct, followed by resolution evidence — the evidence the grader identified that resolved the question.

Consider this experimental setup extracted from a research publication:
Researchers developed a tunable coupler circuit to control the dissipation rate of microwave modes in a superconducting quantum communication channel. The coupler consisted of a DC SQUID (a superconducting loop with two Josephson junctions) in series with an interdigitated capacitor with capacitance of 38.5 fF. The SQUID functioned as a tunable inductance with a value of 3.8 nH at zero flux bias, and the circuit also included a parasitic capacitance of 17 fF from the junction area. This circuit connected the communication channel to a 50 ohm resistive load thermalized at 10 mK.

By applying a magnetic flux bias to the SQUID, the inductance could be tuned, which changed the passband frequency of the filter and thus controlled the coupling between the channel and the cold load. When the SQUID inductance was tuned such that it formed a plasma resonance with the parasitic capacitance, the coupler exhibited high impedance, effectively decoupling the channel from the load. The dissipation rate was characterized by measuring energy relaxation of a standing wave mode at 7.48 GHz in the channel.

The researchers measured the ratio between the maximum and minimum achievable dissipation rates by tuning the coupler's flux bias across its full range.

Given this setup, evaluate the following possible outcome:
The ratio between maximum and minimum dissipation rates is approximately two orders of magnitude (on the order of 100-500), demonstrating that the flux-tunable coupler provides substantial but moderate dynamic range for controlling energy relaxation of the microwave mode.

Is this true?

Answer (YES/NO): YES